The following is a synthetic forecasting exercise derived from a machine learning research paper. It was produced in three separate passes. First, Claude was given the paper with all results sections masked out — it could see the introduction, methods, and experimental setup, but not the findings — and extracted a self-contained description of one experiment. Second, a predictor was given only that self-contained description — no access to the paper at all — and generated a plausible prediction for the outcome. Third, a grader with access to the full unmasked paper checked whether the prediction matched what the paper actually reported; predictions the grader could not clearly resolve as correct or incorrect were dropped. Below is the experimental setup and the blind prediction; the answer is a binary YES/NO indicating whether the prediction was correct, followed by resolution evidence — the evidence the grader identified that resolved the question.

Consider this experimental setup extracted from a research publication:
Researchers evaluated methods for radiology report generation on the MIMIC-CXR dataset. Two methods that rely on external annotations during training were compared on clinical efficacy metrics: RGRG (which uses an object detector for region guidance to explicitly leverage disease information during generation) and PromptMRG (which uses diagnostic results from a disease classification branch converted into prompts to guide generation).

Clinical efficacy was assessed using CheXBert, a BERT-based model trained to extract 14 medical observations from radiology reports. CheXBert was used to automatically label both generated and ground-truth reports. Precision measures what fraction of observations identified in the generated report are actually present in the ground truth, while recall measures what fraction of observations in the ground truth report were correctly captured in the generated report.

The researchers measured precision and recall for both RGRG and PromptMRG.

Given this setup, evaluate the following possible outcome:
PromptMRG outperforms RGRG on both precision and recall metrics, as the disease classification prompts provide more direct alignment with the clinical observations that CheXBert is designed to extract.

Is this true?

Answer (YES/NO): NO